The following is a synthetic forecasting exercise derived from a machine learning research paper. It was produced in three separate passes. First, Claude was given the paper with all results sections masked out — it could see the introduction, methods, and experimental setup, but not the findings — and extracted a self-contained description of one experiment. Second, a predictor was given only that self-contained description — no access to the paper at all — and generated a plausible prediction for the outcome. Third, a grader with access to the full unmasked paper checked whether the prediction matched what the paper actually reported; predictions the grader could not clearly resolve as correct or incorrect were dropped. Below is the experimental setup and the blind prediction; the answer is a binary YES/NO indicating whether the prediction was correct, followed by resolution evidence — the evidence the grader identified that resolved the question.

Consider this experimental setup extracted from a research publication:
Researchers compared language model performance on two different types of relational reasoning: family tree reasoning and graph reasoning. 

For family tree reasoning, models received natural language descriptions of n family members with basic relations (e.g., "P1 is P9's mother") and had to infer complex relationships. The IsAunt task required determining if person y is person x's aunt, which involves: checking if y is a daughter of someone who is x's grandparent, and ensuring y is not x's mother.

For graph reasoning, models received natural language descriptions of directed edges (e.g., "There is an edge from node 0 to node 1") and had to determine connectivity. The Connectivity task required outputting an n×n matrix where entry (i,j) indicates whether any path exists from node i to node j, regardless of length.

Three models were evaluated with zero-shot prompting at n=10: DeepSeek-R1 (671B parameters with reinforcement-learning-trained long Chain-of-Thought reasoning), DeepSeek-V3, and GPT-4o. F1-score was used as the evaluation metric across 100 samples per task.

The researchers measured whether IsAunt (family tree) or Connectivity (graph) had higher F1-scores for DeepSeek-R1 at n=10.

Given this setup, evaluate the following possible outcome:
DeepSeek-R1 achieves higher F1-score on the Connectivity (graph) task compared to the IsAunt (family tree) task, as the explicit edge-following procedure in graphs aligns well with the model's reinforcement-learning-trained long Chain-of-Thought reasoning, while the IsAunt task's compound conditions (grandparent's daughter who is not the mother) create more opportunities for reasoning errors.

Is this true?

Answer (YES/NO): NO